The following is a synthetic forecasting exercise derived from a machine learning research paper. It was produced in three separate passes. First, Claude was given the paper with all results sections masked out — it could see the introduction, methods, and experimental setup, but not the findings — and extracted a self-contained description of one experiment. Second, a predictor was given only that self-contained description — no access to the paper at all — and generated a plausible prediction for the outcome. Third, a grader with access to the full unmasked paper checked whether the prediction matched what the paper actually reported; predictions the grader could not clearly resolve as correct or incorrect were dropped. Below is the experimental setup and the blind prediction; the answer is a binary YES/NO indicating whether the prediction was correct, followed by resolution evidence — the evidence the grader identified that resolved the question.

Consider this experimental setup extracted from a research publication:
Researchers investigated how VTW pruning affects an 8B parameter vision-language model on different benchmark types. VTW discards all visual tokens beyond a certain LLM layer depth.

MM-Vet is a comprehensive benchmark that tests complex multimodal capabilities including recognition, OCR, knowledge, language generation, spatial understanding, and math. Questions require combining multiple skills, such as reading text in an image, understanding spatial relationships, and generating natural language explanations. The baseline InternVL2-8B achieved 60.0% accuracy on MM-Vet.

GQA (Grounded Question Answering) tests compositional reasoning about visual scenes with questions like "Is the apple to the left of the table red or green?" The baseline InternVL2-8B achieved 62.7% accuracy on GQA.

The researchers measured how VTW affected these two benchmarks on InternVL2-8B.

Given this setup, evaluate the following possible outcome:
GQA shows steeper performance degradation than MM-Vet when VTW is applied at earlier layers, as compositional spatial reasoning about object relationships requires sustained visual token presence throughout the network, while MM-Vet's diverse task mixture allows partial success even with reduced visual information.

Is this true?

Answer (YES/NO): NO